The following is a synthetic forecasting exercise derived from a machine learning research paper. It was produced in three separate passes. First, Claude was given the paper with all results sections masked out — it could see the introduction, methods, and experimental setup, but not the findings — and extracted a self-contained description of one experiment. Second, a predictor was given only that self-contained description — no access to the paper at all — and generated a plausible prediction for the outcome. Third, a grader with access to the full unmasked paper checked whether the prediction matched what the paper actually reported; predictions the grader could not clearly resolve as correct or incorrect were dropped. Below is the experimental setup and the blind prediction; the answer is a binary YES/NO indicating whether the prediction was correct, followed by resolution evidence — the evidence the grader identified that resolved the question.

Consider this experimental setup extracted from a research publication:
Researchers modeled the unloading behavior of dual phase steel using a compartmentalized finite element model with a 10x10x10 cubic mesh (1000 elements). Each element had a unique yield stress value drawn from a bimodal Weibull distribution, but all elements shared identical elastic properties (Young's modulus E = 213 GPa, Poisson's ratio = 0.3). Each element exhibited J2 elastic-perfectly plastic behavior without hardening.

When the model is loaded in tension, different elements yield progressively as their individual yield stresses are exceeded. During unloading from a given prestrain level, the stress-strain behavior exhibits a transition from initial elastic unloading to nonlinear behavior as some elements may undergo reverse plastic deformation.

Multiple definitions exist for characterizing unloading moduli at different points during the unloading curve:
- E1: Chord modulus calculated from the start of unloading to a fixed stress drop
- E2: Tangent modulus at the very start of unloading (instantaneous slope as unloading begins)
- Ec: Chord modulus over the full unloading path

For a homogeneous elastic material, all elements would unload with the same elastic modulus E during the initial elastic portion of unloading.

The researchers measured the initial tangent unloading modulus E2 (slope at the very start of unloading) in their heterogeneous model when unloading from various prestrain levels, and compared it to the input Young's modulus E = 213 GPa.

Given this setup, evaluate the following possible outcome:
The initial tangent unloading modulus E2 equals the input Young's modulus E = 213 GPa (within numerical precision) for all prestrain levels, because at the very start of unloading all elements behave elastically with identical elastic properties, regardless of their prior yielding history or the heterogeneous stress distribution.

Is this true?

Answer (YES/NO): NO